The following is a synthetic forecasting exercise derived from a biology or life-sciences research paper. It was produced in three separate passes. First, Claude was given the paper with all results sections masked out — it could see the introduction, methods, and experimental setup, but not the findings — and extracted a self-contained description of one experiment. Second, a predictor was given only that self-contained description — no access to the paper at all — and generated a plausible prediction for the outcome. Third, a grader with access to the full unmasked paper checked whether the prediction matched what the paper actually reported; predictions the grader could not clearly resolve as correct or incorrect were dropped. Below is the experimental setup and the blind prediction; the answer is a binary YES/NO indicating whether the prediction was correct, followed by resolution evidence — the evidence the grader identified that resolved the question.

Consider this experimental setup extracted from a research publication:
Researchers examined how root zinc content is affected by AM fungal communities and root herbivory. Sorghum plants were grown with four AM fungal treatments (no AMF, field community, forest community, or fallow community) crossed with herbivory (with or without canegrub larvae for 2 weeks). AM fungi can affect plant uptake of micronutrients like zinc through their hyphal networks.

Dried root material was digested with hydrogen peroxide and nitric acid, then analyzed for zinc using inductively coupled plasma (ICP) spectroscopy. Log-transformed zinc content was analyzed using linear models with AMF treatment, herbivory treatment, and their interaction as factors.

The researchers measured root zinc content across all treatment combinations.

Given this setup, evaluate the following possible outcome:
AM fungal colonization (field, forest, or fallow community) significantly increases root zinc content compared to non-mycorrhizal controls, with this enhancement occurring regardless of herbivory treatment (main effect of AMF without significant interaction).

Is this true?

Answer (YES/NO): NO